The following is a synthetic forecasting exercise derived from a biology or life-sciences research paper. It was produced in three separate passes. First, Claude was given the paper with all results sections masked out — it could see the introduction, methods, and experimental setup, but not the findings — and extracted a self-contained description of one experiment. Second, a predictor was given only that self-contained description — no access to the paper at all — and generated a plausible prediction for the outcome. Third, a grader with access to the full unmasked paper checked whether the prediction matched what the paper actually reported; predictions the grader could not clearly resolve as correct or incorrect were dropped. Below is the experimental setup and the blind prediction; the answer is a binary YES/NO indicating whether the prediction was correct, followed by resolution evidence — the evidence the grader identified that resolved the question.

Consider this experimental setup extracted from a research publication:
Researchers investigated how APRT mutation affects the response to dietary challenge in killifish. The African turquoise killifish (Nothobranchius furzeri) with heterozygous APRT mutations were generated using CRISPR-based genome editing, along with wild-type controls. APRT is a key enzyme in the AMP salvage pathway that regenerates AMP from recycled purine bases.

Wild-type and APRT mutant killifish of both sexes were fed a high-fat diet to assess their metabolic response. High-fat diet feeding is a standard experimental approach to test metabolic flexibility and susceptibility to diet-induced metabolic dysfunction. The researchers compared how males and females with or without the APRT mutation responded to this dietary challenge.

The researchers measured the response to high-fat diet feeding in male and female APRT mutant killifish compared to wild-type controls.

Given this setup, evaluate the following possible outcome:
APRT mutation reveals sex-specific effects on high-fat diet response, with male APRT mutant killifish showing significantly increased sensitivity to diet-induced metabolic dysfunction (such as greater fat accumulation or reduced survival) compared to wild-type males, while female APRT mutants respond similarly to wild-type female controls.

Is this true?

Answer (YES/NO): NO